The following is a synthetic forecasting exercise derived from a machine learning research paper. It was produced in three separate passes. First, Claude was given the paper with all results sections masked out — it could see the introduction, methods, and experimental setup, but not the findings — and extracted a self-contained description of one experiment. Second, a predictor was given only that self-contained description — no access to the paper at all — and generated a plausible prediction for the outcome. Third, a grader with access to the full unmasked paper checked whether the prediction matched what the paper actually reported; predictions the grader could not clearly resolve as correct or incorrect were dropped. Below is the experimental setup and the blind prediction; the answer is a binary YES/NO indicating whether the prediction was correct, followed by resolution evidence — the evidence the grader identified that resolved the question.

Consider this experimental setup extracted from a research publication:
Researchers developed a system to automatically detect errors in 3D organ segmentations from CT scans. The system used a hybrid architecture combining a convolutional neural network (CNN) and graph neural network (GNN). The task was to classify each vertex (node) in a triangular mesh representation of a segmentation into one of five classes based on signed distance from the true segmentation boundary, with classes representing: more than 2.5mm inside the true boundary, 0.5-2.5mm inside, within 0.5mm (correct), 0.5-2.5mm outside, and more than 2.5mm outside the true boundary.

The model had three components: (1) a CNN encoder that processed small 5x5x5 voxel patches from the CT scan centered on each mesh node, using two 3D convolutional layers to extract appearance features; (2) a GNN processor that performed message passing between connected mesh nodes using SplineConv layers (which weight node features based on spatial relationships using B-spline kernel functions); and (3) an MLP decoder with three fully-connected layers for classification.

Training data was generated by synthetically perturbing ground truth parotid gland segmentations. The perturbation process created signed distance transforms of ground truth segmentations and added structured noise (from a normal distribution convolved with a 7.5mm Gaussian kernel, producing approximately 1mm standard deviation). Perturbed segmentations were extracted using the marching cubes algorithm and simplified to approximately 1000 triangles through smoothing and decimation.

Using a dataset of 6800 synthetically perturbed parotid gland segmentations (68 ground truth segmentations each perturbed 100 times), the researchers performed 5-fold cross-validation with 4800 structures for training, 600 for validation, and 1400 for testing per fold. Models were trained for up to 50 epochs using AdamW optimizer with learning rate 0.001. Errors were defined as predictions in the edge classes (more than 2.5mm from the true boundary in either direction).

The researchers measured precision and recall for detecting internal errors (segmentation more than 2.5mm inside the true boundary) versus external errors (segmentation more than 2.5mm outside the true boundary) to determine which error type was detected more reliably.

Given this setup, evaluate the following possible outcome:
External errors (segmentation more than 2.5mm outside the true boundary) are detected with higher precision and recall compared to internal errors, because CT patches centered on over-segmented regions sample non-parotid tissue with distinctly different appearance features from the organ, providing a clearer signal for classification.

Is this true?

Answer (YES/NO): YES